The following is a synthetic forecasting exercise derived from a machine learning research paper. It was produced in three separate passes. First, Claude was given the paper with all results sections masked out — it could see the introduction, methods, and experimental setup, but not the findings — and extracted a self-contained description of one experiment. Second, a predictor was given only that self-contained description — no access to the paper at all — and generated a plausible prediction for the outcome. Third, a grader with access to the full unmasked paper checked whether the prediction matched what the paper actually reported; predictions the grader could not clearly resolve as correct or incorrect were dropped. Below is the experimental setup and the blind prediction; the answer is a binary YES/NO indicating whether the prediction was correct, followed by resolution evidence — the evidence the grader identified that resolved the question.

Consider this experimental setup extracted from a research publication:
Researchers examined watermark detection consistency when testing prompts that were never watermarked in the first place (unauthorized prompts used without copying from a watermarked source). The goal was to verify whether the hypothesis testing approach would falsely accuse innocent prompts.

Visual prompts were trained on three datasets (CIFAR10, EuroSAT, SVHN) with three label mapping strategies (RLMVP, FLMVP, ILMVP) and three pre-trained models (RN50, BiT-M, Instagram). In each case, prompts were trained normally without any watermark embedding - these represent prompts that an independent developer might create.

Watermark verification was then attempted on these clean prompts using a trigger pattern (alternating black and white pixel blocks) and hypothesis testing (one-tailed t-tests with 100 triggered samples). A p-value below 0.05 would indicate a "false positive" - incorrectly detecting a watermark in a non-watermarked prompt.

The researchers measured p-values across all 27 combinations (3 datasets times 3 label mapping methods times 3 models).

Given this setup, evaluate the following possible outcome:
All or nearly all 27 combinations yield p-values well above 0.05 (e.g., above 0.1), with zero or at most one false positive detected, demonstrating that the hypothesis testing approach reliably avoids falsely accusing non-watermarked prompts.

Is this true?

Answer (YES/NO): NO